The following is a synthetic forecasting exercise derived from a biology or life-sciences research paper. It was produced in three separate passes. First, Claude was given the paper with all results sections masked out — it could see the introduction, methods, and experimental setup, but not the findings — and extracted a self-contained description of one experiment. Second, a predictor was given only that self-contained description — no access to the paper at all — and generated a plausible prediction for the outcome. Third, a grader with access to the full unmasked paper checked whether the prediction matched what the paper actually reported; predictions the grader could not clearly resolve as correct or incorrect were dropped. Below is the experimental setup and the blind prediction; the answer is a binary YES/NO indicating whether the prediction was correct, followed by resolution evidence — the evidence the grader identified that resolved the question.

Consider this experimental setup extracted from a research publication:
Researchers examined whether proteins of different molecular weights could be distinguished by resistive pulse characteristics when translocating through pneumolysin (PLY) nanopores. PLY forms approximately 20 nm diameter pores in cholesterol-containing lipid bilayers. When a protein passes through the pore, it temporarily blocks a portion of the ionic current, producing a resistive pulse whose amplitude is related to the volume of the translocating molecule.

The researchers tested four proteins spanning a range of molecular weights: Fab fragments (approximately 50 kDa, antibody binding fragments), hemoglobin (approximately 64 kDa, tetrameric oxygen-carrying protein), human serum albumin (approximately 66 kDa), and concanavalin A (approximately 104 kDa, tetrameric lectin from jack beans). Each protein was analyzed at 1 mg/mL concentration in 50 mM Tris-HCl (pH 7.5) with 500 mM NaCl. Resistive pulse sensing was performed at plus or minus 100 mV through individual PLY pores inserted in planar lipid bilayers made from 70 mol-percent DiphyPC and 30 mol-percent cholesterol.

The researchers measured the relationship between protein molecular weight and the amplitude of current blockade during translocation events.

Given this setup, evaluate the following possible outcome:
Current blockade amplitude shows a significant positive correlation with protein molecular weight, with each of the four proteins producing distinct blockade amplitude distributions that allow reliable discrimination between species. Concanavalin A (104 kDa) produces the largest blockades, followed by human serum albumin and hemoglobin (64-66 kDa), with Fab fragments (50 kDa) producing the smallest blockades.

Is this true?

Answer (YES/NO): YES